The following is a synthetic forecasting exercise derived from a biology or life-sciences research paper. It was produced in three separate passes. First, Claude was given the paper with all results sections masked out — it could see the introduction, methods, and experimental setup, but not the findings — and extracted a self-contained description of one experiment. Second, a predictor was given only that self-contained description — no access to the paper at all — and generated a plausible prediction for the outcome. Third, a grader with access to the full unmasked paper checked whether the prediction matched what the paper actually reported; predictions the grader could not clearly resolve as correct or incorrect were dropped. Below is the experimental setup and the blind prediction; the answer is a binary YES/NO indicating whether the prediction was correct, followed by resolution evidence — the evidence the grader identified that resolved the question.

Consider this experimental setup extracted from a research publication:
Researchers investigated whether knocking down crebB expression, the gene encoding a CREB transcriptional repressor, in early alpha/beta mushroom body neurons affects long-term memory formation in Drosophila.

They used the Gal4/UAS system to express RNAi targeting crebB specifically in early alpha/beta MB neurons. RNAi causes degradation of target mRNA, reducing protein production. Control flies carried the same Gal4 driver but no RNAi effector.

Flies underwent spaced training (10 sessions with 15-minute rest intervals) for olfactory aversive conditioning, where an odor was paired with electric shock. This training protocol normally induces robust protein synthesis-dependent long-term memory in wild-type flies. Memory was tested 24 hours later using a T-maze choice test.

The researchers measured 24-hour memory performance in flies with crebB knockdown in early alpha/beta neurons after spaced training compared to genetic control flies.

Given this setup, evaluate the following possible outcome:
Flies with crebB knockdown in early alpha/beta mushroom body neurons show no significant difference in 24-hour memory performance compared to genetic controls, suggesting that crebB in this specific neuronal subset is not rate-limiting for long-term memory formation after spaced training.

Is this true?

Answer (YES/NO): NO